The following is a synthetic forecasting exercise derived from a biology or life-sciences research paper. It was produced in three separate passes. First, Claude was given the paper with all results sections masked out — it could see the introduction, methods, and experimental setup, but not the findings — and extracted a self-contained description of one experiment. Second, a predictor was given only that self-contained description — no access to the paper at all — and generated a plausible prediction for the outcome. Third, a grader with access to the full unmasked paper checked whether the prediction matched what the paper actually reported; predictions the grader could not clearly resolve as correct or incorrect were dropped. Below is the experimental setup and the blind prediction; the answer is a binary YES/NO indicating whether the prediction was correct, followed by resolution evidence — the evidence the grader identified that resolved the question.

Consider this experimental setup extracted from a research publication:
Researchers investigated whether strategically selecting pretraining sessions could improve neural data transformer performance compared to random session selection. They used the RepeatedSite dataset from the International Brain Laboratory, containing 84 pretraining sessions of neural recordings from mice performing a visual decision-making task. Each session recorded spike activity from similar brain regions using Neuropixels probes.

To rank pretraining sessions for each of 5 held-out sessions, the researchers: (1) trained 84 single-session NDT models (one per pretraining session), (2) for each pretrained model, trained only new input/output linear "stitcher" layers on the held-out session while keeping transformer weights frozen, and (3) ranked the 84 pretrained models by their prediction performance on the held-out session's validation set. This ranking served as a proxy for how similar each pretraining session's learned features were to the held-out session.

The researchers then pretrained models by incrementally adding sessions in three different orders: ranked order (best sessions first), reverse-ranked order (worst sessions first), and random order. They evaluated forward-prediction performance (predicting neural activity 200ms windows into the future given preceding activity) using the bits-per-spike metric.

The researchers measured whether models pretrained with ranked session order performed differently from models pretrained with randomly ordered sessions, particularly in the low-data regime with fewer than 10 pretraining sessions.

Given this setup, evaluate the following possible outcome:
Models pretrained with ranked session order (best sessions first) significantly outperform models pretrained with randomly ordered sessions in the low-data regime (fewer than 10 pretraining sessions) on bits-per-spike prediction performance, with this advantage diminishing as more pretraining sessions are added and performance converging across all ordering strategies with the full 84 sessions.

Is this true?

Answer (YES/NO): NO